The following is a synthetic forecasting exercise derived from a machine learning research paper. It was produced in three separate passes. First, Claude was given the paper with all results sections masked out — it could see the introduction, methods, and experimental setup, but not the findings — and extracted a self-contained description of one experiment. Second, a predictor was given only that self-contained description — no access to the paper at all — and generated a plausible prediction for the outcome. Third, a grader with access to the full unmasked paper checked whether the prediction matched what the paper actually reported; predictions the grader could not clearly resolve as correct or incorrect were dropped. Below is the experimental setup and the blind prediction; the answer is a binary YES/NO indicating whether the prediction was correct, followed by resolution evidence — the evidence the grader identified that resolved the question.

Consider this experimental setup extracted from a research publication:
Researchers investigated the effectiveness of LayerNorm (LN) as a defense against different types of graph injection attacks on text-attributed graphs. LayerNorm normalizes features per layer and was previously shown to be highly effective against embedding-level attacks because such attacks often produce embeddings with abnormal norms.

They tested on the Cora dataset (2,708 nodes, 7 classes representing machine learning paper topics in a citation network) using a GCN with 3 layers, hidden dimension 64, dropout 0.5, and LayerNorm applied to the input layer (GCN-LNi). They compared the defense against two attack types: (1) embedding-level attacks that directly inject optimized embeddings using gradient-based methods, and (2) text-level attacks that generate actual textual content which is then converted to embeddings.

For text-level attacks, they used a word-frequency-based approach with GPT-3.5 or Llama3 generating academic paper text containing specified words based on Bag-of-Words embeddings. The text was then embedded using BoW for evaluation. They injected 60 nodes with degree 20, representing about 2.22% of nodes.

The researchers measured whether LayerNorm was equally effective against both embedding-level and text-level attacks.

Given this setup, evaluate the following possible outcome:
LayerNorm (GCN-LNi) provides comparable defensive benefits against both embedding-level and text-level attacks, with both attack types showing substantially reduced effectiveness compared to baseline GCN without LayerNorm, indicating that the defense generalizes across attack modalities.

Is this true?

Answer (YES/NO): NO